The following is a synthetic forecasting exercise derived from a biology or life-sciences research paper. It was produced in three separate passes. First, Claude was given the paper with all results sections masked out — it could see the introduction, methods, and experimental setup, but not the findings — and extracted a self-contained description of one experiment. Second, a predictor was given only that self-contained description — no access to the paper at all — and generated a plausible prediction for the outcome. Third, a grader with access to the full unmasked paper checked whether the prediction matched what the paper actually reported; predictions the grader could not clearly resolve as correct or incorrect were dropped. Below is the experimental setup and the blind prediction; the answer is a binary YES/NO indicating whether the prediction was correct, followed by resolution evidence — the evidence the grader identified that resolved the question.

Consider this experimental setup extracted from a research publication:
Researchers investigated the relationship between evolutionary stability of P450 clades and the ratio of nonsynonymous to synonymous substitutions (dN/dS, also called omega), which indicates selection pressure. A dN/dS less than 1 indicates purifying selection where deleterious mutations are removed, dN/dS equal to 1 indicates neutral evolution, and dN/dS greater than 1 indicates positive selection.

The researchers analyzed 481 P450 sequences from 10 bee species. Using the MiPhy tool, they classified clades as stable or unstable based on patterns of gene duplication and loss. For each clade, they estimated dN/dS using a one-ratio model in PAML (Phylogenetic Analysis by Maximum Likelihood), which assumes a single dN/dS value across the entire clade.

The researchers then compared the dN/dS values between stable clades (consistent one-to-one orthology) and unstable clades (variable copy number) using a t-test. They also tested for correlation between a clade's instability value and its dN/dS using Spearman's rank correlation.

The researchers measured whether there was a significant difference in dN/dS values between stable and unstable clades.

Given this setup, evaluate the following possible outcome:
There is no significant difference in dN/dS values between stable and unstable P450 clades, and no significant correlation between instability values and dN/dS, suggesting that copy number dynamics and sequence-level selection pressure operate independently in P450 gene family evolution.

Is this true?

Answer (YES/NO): NO